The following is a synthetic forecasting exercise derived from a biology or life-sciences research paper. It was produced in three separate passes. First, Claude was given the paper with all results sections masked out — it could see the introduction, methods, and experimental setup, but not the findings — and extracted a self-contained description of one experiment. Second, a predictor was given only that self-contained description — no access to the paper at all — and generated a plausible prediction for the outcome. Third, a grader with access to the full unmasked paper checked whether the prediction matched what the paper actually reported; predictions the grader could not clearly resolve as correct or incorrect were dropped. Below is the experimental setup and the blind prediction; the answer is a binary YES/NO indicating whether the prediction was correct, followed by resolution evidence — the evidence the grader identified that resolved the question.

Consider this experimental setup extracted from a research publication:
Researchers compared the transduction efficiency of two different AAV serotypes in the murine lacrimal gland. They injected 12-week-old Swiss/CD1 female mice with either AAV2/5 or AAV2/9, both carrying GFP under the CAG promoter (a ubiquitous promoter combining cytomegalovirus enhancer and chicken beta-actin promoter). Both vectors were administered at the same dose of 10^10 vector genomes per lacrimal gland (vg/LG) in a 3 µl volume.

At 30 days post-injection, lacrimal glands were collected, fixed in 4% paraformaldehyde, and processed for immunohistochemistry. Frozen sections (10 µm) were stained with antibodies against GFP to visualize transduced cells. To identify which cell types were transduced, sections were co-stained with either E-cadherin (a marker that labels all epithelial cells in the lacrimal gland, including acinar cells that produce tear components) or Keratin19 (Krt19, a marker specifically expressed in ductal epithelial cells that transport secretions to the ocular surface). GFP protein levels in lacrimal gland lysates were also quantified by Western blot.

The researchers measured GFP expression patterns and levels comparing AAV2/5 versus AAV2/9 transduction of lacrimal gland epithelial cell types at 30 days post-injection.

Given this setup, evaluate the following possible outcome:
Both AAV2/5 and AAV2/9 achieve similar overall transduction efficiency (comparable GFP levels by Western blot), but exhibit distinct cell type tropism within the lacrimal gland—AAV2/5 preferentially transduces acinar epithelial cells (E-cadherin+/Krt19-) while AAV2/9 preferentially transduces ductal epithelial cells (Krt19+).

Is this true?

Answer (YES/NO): NO